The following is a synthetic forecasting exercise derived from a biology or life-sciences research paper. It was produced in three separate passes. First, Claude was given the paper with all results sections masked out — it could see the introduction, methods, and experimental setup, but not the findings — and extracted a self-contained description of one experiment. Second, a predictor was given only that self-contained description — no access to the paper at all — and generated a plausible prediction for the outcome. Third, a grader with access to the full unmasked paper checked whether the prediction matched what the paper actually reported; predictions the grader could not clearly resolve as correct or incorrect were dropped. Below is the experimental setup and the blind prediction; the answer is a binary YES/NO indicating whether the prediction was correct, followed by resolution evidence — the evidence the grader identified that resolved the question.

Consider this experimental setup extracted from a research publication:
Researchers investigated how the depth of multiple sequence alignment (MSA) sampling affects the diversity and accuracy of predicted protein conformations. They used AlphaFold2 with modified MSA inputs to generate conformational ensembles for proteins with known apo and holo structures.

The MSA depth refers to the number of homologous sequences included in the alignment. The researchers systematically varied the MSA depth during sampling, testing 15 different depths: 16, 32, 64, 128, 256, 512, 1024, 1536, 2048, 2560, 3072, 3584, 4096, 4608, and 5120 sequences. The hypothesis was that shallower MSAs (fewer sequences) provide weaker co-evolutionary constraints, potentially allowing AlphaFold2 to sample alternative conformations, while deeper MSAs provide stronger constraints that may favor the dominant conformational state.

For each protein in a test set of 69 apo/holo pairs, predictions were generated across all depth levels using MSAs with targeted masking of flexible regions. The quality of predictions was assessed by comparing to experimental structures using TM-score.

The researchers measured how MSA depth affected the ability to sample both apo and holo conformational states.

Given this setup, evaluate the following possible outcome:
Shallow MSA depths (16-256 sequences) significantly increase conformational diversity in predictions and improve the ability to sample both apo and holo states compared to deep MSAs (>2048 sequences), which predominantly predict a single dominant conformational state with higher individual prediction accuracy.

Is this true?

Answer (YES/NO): NO